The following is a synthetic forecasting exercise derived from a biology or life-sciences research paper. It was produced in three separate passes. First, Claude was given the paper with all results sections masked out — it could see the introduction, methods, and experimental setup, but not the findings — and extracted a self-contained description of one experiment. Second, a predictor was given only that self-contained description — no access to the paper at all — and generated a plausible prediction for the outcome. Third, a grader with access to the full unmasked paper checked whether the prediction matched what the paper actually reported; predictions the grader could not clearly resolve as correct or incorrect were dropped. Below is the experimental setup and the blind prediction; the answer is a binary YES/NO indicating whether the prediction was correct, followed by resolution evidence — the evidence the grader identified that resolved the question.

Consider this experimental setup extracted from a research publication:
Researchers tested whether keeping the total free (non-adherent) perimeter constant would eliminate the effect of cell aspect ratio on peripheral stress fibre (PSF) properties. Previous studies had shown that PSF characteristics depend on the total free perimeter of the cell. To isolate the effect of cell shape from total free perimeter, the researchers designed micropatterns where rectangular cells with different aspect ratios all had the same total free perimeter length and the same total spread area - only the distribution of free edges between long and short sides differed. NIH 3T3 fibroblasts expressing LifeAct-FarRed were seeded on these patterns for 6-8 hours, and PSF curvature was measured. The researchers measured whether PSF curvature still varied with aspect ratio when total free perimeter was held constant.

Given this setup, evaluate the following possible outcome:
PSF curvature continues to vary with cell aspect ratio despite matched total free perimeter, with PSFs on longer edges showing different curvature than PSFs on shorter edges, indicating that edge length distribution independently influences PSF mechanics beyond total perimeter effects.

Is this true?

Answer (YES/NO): NO